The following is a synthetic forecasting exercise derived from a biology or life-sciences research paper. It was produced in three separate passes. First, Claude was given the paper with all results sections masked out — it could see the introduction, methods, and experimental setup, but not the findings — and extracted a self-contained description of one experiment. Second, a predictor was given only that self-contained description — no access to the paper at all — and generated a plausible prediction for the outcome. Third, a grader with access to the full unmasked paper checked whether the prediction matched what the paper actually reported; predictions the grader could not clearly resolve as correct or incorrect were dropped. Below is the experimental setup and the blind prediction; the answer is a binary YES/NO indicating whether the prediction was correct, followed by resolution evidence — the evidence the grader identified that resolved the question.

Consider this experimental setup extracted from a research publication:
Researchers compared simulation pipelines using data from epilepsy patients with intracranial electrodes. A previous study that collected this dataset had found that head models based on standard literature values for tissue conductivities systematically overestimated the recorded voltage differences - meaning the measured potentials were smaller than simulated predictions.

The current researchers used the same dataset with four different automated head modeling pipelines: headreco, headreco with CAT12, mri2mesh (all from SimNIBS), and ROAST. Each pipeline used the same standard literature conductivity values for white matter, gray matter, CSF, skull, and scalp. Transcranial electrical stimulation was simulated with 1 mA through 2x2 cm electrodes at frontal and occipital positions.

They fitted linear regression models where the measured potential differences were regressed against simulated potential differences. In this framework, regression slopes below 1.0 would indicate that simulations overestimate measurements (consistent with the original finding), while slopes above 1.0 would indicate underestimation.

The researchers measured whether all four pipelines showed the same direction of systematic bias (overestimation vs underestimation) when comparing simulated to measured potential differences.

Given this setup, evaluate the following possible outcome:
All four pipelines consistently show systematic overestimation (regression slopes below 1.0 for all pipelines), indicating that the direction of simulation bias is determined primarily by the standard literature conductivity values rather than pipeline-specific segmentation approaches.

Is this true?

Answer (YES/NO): YES